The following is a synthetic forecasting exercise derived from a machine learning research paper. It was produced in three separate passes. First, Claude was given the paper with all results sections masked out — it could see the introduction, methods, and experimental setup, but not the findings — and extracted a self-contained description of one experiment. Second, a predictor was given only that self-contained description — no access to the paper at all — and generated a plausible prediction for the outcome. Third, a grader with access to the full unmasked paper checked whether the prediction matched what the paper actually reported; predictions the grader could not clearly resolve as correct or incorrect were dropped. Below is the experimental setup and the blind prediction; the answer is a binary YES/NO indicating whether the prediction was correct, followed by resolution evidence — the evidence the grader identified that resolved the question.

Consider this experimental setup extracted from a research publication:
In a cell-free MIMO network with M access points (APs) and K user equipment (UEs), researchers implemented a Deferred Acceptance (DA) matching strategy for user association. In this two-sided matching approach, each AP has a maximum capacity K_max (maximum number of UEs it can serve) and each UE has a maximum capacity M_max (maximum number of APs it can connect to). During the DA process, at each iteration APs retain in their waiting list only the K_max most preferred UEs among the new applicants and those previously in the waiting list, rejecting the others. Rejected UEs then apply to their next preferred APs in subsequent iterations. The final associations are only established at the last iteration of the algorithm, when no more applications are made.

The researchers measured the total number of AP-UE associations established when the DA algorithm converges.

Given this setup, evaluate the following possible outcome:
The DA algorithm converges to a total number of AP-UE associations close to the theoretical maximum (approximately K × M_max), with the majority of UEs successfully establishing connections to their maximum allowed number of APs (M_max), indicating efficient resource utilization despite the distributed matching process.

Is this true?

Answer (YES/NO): YES